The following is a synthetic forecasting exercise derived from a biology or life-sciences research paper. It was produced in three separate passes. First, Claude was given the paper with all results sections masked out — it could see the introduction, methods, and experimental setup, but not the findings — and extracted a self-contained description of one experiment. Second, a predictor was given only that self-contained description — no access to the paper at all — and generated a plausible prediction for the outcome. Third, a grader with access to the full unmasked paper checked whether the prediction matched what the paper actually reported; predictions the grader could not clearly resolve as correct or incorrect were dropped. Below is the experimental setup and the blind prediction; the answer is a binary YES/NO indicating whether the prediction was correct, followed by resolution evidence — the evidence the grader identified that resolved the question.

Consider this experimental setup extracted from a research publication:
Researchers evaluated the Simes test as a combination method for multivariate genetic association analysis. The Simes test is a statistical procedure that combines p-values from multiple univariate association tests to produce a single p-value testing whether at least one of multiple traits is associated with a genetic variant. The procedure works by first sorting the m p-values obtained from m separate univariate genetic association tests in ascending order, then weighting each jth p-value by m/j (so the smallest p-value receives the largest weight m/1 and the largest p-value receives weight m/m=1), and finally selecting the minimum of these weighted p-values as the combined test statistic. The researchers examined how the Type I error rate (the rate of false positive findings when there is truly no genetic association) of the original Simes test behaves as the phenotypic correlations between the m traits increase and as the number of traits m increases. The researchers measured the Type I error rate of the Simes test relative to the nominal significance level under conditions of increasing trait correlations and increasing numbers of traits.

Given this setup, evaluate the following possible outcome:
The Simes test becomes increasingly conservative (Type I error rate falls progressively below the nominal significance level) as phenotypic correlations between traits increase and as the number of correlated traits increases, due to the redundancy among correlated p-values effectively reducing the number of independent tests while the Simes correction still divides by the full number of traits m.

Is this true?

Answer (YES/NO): YES